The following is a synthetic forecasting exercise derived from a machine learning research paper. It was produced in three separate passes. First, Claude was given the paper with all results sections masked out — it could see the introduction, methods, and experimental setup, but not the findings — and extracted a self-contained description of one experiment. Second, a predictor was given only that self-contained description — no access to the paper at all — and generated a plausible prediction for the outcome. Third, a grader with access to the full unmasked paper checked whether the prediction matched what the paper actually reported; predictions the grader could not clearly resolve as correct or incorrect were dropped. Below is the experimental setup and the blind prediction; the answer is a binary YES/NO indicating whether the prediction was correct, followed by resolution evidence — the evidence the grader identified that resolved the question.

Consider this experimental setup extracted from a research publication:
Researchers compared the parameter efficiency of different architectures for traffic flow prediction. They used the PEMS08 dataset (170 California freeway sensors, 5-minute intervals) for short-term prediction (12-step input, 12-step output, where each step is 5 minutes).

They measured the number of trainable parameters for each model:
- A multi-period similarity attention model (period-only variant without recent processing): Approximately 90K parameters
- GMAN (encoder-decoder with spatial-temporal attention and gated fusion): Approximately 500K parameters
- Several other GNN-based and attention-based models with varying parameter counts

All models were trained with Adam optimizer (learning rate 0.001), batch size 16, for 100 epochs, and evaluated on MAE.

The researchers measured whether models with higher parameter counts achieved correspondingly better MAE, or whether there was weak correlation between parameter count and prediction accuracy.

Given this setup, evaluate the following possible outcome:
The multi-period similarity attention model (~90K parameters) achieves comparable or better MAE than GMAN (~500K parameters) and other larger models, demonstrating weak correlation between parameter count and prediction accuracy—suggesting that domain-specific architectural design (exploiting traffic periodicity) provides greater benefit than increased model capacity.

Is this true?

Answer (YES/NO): YES